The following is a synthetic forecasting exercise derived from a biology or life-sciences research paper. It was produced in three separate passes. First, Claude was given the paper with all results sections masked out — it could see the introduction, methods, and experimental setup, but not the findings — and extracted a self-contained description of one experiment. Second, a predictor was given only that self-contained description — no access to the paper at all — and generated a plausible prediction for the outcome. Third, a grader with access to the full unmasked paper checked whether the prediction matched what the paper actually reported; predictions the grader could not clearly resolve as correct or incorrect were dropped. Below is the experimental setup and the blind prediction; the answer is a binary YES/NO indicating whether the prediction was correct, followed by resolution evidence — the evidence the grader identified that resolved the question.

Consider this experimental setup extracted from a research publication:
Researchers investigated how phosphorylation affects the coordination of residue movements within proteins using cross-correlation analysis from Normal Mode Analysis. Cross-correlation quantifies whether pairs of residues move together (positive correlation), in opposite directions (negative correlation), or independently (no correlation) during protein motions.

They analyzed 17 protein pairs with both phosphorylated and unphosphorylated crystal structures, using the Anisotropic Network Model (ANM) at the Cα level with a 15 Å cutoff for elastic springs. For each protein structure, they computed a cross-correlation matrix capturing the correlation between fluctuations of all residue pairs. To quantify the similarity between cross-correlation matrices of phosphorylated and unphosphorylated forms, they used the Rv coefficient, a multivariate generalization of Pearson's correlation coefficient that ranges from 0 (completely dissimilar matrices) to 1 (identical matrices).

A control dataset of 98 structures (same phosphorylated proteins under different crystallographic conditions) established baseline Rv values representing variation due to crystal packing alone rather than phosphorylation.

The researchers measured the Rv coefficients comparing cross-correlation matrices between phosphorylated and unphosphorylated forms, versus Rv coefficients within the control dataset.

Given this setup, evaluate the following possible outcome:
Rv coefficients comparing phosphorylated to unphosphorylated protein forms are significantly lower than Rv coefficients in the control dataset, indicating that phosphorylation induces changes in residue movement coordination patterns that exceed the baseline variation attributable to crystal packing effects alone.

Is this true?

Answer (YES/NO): NO